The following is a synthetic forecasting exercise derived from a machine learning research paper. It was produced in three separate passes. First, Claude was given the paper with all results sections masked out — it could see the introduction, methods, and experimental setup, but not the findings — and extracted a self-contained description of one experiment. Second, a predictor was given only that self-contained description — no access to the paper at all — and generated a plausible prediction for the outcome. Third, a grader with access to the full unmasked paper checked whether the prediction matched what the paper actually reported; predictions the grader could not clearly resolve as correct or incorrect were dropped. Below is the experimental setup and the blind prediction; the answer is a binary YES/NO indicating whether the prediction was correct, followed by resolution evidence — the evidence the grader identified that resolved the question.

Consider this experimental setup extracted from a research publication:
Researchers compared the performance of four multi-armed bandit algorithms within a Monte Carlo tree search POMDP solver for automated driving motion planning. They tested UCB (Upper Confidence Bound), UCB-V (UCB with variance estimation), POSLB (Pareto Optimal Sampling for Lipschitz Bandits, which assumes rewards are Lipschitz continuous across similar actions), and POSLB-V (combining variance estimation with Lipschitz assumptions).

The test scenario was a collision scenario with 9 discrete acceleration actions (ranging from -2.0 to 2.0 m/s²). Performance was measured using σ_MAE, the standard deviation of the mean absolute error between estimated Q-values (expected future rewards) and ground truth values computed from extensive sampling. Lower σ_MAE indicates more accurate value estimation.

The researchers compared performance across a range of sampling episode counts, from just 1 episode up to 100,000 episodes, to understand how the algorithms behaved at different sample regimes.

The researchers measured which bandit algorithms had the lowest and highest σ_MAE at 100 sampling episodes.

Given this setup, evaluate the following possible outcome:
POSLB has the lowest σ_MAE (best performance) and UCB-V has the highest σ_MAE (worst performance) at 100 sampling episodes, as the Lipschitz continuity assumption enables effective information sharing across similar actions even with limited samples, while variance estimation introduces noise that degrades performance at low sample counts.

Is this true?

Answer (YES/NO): NO